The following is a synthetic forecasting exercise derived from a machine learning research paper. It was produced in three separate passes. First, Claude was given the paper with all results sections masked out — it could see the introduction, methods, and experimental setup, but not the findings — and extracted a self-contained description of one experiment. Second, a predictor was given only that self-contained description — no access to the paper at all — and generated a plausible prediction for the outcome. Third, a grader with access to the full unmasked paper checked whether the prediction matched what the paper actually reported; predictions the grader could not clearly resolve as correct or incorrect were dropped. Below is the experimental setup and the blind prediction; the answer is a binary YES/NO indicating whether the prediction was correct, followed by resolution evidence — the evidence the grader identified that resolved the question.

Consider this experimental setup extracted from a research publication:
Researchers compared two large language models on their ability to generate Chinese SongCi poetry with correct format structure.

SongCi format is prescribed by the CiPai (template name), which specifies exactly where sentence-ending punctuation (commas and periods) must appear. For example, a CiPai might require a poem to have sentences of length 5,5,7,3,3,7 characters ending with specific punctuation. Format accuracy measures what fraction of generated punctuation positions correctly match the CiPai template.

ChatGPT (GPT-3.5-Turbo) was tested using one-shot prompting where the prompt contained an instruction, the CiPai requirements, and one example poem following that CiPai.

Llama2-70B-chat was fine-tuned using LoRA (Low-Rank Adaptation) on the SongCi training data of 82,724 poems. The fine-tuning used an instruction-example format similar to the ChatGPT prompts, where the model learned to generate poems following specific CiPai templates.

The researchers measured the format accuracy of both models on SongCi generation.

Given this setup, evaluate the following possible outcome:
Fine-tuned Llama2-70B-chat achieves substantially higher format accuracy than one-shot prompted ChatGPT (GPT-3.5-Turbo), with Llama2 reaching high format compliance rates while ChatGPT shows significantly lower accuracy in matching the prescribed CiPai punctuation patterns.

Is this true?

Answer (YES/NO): NO